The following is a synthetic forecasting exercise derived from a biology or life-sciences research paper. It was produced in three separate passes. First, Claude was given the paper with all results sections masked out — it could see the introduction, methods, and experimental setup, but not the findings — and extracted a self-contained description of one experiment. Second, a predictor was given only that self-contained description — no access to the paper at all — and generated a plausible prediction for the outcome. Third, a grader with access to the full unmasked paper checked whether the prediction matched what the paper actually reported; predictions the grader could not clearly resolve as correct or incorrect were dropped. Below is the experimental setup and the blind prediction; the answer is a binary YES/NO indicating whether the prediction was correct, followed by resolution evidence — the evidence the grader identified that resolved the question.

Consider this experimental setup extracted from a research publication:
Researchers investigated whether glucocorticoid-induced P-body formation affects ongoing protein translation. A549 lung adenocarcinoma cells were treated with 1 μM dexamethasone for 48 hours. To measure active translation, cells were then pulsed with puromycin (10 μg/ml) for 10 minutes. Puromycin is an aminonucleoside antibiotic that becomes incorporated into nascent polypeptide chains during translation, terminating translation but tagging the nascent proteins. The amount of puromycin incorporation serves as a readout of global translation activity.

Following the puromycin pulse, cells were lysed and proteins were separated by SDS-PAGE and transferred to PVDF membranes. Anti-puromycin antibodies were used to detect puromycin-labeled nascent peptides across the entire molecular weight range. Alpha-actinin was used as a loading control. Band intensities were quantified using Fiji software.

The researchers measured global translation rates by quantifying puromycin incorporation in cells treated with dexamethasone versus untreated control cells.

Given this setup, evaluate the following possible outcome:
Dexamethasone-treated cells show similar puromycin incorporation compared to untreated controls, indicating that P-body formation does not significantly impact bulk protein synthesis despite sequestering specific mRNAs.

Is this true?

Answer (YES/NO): YES